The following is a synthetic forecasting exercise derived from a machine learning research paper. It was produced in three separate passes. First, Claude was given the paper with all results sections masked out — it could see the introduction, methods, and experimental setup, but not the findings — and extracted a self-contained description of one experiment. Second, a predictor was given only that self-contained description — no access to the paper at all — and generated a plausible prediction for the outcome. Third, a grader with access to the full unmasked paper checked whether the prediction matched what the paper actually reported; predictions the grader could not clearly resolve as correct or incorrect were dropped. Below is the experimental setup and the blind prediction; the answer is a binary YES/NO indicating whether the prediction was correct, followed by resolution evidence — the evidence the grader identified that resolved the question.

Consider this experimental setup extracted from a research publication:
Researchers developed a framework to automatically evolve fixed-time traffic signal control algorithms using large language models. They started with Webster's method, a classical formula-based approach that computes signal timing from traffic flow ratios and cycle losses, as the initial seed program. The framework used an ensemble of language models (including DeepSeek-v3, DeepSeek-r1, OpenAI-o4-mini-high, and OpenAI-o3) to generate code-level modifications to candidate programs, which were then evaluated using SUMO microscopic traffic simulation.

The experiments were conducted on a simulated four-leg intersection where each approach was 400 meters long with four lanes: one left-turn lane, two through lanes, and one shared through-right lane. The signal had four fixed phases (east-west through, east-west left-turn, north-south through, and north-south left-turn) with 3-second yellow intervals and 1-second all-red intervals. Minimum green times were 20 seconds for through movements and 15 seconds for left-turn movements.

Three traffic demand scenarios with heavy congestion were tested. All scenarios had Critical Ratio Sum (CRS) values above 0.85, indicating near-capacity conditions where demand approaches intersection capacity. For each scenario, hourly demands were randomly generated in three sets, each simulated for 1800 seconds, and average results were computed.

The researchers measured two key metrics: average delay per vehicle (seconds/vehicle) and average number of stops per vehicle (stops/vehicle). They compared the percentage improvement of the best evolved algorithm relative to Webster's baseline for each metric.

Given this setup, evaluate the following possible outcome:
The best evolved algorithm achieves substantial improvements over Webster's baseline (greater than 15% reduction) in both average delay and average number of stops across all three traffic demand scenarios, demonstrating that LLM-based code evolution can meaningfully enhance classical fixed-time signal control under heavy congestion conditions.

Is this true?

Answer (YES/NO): YES